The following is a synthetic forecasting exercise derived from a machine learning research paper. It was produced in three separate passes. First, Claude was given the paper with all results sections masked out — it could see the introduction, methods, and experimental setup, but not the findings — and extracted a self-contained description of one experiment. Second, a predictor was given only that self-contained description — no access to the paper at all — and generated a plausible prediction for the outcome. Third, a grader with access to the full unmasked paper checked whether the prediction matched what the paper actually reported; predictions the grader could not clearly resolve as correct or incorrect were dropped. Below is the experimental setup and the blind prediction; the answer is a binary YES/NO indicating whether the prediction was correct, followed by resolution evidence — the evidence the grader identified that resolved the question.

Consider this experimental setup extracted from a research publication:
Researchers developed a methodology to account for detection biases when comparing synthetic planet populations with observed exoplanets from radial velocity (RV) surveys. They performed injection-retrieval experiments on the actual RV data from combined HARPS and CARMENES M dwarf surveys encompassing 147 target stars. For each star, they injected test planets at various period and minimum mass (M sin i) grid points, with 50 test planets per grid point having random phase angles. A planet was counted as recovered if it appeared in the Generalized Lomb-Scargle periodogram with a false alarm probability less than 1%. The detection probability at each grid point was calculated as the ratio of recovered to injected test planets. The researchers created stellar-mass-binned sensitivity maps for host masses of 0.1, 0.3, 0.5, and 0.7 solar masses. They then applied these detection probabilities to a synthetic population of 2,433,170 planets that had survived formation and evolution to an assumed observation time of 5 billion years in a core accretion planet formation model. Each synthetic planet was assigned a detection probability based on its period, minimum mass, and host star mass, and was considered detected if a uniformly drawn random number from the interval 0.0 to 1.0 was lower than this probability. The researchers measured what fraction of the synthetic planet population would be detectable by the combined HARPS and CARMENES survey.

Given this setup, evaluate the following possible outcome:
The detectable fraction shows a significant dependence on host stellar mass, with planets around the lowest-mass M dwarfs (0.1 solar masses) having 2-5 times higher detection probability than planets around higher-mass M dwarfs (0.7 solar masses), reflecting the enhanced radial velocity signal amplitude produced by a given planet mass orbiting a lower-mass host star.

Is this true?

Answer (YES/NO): NO